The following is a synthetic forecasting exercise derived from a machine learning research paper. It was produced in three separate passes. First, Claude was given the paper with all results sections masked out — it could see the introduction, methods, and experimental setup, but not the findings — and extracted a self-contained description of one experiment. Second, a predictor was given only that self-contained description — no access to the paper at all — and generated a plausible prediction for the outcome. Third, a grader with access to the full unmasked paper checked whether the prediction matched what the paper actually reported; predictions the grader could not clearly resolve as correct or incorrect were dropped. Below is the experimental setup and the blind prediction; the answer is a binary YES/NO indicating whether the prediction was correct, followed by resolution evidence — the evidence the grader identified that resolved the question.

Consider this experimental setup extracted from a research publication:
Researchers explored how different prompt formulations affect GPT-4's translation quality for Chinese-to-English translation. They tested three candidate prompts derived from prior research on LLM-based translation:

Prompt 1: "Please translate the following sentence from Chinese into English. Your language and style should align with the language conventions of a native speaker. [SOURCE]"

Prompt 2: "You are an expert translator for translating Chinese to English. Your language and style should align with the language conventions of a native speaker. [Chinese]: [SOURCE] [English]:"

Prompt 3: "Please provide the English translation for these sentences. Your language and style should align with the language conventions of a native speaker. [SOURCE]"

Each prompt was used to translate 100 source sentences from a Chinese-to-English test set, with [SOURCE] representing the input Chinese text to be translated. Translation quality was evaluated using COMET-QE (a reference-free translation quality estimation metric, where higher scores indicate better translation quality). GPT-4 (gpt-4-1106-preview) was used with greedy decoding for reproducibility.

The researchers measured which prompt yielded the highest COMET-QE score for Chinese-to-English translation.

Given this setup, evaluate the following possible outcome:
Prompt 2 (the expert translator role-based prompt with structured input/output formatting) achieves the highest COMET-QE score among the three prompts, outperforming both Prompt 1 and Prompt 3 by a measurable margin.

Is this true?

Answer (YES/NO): NO